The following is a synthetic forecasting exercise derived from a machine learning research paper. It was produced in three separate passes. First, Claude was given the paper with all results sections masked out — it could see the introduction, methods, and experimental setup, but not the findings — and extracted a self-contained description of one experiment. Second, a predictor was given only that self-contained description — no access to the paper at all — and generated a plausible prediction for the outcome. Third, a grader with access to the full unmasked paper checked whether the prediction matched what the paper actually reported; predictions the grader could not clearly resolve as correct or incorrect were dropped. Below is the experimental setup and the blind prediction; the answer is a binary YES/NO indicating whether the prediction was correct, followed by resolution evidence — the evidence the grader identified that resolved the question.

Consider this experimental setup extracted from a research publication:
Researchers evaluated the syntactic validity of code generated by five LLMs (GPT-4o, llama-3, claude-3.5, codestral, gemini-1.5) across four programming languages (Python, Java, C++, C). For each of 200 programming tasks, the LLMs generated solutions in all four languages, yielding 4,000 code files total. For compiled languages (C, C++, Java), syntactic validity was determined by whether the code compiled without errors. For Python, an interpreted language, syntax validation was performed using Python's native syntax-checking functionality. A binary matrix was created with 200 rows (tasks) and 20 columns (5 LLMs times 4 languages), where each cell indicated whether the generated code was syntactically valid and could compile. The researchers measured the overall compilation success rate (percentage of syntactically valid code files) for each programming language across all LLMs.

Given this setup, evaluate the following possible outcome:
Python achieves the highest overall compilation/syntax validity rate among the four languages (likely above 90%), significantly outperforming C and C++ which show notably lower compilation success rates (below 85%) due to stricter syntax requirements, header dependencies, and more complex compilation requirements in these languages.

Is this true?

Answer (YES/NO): NO